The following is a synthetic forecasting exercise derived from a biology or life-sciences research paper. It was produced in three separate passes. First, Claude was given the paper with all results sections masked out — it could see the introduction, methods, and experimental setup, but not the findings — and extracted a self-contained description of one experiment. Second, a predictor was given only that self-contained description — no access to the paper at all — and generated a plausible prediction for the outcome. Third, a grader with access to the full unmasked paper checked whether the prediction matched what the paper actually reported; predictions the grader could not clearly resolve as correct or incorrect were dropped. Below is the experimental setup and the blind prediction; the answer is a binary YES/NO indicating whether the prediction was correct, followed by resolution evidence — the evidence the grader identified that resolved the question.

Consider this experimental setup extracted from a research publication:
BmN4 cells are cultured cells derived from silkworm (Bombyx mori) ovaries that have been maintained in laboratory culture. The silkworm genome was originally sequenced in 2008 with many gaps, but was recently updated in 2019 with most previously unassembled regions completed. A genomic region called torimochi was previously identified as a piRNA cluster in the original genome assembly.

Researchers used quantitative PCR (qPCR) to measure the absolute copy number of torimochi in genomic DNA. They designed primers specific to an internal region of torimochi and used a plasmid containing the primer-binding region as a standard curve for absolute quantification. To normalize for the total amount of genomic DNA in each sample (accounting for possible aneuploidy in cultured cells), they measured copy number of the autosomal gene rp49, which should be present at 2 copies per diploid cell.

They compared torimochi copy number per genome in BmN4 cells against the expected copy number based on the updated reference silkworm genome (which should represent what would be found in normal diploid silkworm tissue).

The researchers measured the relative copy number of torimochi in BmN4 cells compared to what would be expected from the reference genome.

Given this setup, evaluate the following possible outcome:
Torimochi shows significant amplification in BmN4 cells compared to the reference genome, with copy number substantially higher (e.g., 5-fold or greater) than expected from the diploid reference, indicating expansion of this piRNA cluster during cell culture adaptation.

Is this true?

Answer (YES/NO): YES